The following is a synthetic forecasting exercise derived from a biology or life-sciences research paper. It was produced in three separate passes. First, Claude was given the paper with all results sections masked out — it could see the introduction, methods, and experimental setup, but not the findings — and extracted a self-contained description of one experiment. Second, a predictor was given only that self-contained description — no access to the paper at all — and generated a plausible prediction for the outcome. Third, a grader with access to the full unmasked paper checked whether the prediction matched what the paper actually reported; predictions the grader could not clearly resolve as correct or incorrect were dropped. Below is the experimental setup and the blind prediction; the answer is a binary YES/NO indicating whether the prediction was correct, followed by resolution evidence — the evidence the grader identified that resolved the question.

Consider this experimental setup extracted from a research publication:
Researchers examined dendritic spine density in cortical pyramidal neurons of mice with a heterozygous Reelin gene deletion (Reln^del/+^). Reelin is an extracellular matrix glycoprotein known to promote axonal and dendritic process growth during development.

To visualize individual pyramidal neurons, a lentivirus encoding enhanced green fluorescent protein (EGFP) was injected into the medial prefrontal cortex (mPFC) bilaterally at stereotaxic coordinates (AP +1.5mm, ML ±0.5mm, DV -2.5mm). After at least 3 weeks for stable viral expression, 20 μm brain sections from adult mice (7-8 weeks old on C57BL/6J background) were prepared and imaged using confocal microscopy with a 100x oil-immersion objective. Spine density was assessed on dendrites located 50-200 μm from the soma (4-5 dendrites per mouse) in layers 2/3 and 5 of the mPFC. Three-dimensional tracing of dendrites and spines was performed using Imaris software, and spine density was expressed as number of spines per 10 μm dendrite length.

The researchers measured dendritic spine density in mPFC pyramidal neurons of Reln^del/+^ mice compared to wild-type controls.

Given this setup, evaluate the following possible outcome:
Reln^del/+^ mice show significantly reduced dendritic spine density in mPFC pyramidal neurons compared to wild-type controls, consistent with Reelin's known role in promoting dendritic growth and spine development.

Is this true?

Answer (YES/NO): YES